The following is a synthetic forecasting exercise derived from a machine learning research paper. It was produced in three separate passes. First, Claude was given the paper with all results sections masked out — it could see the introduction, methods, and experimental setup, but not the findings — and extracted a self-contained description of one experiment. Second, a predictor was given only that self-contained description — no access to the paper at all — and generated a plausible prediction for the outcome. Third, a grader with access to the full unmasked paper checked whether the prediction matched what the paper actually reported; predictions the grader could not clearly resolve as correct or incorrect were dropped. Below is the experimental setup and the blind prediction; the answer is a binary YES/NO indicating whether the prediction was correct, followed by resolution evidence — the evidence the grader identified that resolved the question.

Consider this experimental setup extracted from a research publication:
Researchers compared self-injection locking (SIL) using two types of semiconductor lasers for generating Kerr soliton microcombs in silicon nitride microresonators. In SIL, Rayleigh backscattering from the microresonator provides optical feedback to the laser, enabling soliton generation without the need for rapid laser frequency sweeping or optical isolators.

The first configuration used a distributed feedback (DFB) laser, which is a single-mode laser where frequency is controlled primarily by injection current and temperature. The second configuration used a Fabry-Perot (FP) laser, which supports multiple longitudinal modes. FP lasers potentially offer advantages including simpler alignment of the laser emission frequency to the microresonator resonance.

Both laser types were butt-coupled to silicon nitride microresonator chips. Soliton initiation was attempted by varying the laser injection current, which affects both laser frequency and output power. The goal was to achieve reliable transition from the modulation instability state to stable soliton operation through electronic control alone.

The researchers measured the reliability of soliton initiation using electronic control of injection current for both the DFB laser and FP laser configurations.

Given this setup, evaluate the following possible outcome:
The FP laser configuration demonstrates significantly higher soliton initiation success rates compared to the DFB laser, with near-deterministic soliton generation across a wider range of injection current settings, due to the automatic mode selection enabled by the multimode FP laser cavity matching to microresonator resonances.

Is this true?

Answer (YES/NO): NO